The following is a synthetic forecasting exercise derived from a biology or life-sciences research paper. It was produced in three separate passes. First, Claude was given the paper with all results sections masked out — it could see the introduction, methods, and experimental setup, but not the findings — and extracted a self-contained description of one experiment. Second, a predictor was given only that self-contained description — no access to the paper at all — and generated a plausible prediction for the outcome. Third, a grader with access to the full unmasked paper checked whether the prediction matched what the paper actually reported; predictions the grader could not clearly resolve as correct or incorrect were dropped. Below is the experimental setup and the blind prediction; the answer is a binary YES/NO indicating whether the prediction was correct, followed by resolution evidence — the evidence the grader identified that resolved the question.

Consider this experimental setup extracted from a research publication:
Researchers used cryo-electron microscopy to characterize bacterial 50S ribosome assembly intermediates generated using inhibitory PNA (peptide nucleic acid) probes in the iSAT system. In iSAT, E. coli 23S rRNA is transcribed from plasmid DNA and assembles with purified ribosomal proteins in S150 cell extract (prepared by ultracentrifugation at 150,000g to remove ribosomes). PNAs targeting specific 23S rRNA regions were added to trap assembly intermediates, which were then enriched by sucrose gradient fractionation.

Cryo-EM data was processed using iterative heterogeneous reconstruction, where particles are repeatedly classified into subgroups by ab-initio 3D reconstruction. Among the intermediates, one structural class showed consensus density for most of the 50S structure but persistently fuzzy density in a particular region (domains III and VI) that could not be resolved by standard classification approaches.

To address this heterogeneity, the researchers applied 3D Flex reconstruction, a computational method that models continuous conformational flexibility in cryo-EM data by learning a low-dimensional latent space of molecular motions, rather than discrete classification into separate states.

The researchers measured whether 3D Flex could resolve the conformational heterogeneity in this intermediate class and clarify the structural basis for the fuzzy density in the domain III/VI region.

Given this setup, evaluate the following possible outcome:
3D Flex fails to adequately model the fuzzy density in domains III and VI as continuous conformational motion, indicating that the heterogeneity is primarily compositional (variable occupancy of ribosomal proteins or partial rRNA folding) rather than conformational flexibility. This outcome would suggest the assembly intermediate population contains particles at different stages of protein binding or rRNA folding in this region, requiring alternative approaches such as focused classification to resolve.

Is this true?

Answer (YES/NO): NO